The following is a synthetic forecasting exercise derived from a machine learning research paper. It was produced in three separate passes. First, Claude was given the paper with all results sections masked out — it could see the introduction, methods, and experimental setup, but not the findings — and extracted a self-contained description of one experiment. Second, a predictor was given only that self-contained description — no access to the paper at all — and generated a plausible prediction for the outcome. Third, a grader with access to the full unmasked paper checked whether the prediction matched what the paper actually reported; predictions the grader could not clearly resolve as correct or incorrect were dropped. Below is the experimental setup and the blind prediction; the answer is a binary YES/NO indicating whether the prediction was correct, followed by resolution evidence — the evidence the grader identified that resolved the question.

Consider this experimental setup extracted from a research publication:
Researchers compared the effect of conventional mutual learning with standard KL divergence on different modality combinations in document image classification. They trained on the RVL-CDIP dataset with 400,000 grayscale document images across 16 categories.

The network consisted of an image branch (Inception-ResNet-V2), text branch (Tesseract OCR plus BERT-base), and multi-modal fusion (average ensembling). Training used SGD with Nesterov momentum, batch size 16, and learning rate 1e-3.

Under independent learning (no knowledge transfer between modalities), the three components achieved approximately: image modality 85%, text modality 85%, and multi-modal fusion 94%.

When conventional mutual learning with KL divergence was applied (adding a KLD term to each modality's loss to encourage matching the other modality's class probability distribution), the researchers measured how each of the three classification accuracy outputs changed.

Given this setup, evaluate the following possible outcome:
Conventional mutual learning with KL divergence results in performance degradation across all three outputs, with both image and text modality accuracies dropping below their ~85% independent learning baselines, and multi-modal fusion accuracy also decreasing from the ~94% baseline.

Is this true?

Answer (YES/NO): NO